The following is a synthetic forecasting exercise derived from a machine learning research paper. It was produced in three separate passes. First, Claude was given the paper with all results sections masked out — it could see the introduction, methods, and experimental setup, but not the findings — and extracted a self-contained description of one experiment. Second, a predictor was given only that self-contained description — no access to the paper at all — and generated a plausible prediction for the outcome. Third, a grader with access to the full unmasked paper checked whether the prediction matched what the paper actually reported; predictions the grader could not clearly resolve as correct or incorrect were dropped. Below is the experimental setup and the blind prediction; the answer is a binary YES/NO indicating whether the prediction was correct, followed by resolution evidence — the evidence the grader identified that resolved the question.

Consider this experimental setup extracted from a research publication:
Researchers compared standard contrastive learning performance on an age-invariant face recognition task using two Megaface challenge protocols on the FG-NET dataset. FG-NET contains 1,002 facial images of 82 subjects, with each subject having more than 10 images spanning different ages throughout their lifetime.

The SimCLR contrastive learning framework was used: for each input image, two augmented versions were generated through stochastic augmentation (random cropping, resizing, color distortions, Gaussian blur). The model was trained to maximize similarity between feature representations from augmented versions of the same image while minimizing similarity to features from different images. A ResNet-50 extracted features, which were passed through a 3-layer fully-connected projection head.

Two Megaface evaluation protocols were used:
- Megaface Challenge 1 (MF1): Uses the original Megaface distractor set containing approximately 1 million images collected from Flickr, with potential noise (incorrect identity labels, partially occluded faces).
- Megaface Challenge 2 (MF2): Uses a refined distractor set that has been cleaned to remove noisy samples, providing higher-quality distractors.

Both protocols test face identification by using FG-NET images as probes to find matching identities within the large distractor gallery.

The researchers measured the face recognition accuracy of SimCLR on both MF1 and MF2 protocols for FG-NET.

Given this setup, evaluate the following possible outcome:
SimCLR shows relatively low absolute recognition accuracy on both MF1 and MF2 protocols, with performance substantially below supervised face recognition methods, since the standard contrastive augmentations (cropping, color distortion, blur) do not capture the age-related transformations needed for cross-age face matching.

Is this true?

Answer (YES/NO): YES